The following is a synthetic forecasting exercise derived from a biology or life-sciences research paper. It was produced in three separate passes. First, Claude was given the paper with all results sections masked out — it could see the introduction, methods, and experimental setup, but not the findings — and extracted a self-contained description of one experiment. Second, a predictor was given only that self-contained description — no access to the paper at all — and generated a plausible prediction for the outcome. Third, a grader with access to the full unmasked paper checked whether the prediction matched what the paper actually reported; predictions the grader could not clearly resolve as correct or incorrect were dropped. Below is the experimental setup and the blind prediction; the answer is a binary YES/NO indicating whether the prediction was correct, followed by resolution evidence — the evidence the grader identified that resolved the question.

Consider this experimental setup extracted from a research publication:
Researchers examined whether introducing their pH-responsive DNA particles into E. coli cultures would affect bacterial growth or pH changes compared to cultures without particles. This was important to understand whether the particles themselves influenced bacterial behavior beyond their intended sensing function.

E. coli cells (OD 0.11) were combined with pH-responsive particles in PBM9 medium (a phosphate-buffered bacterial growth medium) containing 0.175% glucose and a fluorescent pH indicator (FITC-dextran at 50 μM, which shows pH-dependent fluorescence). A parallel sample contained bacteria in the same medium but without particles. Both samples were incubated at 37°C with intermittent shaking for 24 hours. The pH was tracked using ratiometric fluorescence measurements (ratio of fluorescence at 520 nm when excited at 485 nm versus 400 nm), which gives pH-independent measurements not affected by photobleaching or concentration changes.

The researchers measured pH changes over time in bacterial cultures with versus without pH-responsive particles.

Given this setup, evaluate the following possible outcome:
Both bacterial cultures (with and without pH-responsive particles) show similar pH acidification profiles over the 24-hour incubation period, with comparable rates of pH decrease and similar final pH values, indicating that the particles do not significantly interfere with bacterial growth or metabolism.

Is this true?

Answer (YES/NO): YES